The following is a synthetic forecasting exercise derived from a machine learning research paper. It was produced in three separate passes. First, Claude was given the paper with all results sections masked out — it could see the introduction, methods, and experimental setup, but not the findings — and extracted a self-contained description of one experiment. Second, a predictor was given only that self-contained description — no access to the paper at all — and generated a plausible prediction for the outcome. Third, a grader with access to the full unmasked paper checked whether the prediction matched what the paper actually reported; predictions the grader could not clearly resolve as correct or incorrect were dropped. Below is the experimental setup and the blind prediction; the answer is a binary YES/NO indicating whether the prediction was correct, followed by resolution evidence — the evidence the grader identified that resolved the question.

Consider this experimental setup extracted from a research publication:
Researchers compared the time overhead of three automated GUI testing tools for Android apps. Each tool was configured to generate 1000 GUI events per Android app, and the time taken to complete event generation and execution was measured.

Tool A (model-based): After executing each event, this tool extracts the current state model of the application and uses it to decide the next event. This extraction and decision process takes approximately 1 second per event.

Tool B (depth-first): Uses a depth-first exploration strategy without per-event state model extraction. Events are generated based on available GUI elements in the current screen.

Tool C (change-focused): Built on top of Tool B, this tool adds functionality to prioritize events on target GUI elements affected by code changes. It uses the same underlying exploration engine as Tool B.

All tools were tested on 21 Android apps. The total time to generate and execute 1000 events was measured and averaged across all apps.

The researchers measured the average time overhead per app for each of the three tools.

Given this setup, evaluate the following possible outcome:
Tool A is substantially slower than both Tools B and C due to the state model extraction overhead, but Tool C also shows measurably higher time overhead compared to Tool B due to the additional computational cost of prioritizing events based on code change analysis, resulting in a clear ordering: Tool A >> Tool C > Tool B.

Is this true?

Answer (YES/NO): NO